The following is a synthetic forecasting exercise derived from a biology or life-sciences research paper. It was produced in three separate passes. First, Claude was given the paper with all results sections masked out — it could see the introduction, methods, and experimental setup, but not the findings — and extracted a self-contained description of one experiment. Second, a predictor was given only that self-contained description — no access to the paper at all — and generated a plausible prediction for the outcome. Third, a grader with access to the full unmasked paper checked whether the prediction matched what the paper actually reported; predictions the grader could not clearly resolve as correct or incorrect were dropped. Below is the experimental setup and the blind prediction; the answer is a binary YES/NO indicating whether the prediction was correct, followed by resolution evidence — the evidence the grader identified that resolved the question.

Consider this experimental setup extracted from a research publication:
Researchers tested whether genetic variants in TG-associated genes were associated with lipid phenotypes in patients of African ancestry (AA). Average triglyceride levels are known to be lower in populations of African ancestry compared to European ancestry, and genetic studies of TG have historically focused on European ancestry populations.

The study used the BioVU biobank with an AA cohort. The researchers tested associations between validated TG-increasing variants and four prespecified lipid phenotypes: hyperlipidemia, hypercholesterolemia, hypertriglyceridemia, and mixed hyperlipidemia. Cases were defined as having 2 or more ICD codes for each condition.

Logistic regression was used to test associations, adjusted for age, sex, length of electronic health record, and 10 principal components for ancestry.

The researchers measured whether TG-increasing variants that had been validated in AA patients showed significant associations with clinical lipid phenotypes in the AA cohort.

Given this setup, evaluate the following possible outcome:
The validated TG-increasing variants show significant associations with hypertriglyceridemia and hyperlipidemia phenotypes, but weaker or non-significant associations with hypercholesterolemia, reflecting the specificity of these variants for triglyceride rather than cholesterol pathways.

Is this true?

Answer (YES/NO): NO